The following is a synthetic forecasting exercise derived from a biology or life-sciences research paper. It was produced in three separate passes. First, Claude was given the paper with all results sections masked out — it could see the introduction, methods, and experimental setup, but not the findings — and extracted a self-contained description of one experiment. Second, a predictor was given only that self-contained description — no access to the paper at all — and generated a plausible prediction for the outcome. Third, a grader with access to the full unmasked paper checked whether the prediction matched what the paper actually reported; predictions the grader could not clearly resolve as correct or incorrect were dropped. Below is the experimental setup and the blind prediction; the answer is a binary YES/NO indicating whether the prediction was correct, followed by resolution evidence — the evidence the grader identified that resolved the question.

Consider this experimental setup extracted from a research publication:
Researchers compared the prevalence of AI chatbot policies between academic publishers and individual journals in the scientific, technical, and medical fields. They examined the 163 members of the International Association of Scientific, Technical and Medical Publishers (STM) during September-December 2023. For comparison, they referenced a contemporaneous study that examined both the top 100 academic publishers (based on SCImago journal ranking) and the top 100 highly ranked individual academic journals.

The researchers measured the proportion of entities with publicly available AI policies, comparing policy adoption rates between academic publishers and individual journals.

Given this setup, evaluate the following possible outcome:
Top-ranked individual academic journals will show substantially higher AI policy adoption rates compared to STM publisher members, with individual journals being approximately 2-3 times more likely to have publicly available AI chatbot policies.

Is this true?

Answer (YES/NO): YES